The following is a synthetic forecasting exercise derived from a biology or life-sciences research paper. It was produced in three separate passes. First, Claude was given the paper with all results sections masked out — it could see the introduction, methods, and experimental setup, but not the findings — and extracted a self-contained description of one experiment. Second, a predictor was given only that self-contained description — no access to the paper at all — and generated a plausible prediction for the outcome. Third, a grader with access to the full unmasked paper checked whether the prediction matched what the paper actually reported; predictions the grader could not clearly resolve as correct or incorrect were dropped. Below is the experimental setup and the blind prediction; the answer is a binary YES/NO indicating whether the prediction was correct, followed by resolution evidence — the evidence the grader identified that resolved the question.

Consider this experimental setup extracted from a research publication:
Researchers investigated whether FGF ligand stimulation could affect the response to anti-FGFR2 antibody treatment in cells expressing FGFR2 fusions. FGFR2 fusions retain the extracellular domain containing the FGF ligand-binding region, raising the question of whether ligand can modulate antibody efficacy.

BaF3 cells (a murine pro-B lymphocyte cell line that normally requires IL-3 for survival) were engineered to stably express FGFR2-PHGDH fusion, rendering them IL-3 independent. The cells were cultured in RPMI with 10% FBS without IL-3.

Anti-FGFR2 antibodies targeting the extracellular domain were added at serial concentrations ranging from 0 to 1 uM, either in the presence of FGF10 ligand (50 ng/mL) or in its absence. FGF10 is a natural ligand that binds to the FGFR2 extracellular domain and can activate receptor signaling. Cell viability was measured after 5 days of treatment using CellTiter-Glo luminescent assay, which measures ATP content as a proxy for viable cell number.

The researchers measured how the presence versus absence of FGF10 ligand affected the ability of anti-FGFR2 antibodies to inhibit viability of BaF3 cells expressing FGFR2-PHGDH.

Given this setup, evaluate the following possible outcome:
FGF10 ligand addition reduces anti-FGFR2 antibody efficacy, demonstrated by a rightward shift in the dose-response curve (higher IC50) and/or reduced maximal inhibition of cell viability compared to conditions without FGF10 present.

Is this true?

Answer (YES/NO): NO